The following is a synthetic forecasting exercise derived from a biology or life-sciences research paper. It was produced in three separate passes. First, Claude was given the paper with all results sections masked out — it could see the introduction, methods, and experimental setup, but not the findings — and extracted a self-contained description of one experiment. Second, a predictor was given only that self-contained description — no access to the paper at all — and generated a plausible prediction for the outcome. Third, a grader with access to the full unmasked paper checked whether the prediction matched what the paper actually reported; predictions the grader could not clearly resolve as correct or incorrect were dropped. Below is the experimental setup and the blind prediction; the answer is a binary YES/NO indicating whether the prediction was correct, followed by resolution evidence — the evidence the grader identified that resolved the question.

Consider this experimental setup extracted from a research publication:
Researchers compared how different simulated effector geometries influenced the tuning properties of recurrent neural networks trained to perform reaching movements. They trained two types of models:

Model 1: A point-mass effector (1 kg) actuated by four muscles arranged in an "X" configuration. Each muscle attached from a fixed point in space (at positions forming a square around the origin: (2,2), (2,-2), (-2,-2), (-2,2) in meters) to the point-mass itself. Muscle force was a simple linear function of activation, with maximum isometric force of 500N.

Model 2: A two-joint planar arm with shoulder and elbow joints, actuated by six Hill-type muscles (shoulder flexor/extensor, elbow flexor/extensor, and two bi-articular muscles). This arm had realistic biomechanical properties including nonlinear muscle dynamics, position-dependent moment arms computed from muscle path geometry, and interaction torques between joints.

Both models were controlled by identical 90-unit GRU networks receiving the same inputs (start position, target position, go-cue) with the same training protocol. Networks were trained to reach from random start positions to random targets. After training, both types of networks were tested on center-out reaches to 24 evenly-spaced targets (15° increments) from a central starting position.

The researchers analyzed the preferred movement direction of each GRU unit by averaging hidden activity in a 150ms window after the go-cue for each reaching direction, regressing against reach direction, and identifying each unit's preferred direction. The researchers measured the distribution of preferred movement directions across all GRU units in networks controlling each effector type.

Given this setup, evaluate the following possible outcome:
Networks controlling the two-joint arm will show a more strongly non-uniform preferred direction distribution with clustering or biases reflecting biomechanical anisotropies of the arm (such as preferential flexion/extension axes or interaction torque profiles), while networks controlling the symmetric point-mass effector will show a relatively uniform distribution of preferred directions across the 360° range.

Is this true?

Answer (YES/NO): YES